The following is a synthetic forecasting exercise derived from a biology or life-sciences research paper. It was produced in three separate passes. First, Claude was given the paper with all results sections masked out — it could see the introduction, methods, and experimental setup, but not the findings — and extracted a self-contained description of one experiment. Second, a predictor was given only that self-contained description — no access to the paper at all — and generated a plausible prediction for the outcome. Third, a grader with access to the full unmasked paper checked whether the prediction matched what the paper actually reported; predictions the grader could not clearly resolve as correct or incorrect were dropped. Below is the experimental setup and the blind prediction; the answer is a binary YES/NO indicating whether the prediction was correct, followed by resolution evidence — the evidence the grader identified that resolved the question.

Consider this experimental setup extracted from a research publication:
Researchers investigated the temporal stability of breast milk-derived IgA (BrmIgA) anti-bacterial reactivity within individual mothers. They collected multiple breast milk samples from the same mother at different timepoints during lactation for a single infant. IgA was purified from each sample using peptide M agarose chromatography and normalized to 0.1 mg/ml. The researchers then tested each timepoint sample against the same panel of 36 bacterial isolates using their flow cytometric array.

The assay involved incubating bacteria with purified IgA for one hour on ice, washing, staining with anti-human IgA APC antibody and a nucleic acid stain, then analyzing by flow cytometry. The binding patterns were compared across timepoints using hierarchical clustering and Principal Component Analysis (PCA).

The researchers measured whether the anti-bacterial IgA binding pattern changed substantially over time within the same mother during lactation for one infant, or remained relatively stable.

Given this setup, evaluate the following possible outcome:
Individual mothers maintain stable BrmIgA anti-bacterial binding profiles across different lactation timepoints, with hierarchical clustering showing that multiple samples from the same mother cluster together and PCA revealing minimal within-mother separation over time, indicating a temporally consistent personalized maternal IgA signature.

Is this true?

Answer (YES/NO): YES